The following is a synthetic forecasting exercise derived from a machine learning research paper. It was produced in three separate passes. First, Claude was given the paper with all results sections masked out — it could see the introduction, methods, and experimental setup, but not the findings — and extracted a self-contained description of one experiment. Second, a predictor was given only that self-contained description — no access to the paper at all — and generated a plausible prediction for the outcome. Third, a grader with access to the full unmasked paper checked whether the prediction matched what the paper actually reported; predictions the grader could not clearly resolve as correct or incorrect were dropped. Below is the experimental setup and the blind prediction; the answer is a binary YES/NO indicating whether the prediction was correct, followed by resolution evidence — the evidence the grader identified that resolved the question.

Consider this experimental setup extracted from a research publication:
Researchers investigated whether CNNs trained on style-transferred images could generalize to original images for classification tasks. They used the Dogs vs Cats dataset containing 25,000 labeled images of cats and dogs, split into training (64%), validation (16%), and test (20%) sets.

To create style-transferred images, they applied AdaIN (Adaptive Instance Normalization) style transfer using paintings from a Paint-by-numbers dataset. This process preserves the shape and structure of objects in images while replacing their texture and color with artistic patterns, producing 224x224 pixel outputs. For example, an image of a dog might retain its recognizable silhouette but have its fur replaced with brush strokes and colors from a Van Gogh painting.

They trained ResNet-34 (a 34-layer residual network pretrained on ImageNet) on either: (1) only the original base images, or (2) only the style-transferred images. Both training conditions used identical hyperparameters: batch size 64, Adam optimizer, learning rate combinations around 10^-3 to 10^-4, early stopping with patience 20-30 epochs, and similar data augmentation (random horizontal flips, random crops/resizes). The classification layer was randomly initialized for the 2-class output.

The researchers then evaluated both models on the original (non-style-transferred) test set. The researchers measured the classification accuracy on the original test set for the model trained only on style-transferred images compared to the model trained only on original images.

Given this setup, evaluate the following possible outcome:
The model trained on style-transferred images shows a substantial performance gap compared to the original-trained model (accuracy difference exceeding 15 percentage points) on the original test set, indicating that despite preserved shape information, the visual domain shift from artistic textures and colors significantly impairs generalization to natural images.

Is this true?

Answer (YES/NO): NO